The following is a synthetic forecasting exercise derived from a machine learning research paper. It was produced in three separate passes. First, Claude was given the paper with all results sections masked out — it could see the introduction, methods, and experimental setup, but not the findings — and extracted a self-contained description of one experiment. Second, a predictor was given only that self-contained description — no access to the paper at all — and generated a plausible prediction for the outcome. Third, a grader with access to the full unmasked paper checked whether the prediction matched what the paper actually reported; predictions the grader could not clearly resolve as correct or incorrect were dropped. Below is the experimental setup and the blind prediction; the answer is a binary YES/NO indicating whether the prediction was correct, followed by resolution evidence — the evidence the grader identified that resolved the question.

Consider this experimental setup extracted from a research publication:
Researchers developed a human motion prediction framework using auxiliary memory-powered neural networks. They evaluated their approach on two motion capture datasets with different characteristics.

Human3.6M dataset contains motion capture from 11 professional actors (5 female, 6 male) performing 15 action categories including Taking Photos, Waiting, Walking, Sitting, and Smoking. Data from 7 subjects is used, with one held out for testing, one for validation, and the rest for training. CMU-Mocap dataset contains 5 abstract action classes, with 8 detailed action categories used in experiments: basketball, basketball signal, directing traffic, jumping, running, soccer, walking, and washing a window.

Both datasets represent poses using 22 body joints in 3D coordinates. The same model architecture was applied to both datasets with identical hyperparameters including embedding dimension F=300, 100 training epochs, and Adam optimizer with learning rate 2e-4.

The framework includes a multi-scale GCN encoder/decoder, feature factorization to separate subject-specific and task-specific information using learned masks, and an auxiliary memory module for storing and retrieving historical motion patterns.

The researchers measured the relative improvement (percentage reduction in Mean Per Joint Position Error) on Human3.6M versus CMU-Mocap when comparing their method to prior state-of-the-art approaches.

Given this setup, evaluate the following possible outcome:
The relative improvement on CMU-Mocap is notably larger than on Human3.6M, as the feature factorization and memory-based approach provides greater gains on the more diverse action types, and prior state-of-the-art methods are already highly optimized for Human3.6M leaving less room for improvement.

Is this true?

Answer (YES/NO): NO